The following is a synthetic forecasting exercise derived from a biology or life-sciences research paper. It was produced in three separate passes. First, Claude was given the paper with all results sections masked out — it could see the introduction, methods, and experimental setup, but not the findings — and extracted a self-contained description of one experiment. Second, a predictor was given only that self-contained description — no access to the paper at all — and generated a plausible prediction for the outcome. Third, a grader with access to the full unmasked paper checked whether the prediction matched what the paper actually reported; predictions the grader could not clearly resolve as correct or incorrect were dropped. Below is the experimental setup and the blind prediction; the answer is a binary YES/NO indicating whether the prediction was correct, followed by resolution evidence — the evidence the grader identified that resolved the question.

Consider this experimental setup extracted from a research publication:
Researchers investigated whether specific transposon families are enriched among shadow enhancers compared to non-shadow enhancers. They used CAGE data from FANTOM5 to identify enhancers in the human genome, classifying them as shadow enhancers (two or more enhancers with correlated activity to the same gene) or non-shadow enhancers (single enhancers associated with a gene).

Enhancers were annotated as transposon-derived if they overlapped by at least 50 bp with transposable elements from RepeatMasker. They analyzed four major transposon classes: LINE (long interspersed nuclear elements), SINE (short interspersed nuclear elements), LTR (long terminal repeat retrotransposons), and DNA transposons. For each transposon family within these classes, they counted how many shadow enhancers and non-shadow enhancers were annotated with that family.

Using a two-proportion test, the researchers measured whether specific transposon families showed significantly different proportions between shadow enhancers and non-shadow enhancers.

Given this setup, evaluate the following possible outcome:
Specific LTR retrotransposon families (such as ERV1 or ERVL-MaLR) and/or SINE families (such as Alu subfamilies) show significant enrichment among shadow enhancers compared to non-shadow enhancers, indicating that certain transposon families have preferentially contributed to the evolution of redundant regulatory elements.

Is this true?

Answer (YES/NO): NO